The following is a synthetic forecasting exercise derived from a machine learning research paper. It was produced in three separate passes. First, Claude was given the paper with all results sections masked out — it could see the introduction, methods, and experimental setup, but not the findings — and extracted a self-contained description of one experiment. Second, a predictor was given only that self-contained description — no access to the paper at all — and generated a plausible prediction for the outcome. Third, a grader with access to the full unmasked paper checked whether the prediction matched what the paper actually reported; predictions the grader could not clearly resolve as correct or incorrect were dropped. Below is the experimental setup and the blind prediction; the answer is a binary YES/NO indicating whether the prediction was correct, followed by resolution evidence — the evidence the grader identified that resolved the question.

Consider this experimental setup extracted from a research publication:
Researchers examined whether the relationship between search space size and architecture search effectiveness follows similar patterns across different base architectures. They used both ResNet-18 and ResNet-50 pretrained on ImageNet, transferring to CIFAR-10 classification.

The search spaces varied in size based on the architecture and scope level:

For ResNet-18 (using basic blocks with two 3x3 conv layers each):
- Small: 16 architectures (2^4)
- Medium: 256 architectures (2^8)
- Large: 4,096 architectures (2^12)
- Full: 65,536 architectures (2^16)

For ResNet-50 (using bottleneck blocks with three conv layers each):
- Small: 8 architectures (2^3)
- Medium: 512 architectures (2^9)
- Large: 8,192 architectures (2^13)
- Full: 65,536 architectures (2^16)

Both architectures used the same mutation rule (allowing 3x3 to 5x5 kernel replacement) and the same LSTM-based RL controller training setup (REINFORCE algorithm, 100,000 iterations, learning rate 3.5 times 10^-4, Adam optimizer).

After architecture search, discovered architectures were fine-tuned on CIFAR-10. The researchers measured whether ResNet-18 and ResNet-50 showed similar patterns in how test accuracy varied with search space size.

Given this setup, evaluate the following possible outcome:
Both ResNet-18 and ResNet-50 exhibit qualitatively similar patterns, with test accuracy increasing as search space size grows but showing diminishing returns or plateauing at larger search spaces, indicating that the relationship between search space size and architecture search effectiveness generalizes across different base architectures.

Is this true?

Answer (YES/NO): NO